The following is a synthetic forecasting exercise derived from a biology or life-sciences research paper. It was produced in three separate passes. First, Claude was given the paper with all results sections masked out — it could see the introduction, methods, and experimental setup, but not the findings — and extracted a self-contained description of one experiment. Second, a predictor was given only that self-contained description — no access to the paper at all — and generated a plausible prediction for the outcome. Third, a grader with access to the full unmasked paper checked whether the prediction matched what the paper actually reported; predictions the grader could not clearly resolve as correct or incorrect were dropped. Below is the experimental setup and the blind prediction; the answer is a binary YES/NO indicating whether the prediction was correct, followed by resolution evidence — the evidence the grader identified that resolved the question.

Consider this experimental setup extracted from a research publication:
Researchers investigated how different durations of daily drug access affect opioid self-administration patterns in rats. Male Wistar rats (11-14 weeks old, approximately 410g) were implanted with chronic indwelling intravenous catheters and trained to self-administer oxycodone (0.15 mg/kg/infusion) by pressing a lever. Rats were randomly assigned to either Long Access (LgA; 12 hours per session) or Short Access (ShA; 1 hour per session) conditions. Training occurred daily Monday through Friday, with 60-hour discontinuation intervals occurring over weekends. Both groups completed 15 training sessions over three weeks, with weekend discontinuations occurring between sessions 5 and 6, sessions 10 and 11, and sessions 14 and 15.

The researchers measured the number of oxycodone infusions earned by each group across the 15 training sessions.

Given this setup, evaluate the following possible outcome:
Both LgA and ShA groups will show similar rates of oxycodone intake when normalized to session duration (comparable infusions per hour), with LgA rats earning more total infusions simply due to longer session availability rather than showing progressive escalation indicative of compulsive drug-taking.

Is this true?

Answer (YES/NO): NO